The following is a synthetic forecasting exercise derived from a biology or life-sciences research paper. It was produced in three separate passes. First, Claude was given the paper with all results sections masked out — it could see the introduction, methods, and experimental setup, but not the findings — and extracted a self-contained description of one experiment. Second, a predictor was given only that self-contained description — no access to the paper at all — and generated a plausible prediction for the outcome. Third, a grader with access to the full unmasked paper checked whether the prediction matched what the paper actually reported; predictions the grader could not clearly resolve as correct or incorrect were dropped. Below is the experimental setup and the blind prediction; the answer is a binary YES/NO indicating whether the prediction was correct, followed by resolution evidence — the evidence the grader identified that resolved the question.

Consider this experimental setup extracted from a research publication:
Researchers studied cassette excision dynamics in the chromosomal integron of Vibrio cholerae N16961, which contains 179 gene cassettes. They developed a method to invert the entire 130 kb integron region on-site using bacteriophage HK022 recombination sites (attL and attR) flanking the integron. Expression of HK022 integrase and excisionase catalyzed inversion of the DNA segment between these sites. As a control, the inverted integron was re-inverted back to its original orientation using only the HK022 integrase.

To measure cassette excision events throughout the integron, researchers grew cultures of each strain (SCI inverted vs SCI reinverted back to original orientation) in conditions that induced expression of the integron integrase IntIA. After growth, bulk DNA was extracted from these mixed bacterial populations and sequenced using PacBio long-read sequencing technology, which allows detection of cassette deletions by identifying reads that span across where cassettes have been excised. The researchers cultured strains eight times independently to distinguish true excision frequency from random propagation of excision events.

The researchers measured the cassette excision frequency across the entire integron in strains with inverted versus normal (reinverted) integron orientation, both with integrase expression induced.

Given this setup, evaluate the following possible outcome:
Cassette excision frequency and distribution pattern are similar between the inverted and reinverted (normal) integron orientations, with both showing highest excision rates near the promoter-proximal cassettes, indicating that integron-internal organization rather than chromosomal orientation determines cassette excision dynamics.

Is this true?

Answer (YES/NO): NO